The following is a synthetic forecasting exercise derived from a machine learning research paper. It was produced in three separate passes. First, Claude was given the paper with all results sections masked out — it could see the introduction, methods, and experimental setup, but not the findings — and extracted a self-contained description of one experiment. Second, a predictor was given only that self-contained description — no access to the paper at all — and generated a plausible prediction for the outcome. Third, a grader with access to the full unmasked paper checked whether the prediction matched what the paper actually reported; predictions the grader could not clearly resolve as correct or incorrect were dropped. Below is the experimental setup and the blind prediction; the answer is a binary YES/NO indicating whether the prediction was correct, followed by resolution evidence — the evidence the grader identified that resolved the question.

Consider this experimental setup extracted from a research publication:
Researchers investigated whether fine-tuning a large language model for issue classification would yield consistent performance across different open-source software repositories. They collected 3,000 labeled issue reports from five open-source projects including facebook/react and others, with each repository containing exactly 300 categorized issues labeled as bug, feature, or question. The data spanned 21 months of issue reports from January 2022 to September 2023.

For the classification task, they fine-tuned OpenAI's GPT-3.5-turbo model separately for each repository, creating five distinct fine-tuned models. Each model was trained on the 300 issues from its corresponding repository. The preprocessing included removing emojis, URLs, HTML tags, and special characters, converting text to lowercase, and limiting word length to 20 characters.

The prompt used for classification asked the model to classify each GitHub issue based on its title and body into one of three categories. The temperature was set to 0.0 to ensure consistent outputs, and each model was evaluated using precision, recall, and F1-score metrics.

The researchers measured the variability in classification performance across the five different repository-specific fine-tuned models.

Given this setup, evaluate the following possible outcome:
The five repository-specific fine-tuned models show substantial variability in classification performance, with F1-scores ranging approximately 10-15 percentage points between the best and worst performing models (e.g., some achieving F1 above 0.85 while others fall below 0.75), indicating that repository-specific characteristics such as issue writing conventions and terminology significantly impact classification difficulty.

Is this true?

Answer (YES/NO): NO